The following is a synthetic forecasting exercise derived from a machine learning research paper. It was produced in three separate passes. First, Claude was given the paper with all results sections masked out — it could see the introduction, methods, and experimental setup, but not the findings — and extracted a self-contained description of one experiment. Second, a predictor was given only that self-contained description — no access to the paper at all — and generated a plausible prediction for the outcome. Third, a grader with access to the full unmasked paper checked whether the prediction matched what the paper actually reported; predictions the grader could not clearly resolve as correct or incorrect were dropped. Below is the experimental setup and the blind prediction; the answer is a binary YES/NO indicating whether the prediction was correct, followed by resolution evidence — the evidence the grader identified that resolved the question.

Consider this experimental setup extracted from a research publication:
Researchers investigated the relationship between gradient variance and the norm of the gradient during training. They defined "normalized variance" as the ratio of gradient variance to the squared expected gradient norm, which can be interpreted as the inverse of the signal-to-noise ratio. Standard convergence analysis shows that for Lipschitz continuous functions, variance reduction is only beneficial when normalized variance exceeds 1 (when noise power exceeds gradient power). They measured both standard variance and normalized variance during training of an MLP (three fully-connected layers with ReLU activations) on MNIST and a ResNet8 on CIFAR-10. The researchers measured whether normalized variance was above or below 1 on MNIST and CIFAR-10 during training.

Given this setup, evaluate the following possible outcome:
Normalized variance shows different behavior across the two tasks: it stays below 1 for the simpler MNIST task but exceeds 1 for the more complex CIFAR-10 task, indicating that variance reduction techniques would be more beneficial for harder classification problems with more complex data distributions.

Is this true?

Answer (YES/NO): NO